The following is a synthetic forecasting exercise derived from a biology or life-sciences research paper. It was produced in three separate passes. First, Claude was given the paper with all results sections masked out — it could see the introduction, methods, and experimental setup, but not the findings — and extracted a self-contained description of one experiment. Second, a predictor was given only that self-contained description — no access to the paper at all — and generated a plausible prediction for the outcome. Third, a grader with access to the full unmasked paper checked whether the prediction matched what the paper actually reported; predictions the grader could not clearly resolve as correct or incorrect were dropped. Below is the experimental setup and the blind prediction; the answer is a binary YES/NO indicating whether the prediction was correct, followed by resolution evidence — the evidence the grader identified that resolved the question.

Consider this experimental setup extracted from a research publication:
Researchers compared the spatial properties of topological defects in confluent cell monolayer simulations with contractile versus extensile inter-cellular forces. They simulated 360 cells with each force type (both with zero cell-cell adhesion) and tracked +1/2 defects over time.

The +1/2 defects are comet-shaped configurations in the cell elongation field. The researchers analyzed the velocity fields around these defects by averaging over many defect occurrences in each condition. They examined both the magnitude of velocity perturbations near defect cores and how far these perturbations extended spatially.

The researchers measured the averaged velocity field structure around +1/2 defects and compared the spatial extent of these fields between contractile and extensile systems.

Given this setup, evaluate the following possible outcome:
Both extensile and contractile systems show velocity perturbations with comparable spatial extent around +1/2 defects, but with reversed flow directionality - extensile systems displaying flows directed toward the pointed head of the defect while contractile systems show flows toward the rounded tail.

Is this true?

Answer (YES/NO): NO